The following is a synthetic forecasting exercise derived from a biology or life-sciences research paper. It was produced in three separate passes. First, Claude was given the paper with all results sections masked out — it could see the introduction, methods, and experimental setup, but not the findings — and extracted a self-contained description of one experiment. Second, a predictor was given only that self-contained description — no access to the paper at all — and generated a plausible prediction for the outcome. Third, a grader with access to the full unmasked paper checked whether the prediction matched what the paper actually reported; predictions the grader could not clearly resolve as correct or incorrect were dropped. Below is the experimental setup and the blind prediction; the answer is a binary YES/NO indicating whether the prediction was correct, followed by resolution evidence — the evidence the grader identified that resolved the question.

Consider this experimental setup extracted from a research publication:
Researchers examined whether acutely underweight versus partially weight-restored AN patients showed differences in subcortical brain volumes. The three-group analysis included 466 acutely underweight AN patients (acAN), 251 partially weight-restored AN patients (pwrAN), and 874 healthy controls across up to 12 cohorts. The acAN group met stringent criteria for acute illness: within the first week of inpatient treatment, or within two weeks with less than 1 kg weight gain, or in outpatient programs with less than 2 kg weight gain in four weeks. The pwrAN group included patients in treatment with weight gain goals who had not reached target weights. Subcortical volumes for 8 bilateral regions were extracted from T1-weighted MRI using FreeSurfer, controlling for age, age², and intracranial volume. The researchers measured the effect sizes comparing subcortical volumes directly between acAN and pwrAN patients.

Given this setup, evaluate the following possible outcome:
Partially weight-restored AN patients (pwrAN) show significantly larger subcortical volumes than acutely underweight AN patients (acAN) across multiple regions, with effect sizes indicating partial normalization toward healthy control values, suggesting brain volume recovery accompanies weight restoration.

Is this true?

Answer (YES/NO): YES